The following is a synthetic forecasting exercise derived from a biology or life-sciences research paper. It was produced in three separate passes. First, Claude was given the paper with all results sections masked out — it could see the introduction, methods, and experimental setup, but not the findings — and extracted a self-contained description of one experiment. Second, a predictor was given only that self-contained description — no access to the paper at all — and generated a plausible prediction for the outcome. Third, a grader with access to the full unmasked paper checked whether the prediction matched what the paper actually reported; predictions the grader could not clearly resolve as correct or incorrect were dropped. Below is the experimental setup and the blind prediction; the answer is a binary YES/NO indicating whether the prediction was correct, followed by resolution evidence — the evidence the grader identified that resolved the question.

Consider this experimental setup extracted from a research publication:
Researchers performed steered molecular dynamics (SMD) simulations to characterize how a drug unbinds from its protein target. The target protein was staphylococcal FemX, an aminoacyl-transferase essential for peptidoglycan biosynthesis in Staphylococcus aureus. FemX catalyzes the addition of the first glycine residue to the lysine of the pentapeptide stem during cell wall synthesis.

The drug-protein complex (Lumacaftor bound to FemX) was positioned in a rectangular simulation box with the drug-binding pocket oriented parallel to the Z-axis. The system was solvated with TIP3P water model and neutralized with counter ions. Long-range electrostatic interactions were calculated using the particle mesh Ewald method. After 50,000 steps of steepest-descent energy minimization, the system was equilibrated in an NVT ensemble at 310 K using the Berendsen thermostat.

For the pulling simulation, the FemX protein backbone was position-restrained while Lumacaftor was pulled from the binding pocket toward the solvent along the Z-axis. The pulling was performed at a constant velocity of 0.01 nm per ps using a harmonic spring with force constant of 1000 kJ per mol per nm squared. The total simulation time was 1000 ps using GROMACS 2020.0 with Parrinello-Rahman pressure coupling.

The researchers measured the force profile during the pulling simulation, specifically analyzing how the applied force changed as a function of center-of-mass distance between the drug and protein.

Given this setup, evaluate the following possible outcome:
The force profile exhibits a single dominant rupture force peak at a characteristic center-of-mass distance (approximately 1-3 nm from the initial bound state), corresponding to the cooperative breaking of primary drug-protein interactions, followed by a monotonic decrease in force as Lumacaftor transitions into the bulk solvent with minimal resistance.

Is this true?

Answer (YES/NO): NO